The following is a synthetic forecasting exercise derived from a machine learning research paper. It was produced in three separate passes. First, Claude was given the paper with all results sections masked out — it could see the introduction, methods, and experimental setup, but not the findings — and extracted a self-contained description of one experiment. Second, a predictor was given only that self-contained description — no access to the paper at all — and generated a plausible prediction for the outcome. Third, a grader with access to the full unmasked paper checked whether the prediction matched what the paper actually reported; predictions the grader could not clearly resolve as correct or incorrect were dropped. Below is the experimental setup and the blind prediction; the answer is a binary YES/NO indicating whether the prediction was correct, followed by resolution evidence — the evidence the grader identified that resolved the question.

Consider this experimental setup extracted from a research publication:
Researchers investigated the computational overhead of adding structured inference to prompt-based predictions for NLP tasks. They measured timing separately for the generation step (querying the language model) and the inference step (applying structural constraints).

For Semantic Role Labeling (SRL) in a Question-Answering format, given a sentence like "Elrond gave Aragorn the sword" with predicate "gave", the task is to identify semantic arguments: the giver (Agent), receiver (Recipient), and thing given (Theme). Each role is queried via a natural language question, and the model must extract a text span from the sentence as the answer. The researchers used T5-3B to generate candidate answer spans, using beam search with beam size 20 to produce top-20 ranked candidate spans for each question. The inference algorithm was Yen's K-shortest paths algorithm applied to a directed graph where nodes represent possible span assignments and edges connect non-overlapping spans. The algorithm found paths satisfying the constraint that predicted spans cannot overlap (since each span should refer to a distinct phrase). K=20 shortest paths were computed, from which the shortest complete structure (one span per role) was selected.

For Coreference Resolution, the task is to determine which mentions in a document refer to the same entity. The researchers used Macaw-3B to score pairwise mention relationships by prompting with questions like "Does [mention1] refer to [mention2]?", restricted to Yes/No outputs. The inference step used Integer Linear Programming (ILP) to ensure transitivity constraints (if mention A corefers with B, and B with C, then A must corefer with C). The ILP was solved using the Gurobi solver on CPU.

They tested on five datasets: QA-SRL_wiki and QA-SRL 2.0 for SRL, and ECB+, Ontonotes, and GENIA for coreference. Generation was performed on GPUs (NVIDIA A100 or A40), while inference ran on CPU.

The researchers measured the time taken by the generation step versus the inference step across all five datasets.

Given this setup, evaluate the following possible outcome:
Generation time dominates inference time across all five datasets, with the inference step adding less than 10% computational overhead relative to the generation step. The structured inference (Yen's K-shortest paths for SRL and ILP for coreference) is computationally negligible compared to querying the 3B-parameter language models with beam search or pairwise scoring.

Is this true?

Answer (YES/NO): NO